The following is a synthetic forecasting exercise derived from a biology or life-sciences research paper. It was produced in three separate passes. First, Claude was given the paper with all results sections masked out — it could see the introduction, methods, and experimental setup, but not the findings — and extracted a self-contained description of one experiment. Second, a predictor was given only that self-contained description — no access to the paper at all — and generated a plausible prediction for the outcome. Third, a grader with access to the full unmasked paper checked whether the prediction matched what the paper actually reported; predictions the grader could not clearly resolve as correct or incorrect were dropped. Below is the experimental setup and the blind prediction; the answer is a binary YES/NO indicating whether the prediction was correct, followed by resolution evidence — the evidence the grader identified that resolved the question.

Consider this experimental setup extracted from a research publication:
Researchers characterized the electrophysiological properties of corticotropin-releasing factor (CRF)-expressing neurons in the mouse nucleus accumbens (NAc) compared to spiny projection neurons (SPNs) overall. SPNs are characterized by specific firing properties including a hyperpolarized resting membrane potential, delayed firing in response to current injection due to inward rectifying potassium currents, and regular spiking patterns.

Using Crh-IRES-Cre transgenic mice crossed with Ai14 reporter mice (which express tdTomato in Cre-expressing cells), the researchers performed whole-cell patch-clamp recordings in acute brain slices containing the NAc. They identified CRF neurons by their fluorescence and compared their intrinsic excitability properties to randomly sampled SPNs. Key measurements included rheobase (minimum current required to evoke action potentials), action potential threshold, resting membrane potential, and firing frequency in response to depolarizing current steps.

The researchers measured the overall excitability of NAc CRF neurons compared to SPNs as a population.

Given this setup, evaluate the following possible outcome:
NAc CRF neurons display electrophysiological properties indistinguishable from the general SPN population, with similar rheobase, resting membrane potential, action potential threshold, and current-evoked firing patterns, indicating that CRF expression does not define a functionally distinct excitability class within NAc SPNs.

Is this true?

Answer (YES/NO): NO